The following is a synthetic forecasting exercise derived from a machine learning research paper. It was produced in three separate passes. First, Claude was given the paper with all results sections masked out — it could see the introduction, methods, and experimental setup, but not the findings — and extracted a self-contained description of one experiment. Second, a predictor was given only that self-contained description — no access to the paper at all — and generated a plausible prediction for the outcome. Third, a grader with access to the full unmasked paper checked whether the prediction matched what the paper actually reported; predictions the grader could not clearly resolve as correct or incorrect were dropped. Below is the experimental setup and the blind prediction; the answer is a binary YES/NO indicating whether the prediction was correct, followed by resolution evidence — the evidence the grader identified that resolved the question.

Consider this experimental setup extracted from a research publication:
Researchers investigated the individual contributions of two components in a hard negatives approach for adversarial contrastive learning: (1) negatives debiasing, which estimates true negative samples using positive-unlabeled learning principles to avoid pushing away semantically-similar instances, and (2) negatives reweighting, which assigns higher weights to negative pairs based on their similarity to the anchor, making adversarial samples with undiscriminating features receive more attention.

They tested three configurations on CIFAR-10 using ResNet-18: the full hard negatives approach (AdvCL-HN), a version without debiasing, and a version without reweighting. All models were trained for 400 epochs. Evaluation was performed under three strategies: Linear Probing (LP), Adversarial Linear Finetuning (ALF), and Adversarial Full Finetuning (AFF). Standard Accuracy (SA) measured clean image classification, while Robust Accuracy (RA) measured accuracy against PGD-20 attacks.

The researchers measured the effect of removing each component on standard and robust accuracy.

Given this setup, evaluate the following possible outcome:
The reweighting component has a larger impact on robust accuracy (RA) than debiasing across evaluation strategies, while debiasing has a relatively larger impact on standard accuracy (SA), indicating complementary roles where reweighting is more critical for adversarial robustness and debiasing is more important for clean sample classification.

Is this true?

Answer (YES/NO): NO